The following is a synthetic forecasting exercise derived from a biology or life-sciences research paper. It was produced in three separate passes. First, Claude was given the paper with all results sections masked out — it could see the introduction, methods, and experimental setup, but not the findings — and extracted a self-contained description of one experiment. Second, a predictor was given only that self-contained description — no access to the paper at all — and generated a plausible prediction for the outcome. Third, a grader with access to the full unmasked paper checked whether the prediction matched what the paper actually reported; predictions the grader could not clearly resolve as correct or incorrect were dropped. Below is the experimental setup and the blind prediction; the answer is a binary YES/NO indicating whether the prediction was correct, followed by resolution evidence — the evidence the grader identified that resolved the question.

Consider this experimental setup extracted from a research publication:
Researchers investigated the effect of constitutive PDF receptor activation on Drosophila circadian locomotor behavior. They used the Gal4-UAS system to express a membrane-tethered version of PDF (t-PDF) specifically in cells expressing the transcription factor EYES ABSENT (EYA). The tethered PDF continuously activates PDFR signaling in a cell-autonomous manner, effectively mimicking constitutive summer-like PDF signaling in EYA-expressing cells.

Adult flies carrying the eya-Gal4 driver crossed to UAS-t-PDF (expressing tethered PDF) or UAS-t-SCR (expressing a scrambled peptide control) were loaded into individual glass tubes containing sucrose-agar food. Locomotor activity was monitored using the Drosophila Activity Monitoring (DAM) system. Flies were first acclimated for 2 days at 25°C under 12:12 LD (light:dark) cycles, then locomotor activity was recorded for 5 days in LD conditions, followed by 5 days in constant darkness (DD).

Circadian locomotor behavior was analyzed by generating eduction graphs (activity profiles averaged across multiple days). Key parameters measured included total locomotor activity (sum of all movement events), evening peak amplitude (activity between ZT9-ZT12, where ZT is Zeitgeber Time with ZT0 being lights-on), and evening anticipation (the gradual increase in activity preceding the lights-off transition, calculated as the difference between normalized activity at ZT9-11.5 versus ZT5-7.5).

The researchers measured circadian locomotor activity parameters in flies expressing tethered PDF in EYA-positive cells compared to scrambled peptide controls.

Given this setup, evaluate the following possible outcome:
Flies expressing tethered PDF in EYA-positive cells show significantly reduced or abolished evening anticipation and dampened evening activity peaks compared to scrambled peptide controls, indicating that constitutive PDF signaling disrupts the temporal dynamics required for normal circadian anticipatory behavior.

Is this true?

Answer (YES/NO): NO